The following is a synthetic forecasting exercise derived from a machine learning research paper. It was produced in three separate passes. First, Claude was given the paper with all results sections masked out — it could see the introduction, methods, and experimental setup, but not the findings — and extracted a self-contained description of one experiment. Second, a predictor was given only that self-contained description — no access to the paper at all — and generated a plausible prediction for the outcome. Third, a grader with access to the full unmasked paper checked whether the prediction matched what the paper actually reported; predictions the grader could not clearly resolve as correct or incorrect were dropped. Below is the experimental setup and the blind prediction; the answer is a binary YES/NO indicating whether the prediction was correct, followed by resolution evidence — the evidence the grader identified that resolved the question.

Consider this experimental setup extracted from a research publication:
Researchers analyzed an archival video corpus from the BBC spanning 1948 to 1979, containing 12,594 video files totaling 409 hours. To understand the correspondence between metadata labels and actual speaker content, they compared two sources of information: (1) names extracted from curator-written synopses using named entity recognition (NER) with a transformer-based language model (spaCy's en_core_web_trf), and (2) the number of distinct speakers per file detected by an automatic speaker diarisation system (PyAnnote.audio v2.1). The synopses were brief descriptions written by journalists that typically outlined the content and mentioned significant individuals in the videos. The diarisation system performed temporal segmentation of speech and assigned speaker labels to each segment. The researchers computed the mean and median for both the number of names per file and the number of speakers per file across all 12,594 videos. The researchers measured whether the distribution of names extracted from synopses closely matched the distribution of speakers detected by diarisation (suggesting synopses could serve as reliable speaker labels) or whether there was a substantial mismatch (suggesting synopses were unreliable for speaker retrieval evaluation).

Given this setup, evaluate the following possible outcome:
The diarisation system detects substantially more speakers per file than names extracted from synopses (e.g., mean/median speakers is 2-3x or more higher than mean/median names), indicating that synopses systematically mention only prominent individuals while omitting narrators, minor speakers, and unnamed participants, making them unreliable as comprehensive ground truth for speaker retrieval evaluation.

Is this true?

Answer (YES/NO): NO